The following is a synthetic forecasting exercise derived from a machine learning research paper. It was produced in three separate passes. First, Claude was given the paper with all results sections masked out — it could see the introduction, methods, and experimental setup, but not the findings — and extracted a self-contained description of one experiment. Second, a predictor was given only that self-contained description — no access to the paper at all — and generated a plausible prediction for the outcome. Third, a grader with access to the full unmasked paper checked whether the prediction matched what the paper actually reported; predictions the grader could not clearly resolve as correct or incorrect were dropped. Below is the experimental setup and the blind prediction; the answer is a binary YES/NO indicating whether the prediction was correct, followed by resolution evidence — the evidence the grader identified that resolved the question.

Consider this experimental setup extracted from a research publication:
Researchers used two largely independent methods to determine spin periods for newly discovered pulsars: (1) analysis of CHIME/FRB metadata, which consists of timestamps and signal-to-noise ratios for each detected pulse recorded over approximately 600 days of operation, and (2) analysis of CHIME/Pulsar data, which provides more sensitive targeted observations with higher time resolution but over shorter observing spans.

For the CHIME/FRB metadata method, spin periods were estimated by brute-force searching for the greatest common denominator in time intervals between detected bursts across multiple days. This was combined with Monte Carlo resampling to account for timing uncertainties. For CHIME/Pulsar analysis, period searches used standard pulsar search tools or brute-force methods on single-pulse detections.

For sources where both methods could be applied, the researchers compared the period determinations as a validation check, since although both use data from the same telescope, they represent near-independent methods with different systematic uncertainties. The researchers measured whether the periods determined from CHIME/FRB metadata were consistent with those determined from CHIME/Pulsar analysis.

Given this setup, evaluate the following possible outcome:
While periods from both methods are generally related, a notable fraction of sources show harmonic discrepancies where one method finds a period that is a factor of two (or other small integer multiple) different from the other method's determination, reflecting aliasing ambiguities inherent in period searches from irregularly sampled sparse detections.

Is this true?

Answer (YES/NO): NO